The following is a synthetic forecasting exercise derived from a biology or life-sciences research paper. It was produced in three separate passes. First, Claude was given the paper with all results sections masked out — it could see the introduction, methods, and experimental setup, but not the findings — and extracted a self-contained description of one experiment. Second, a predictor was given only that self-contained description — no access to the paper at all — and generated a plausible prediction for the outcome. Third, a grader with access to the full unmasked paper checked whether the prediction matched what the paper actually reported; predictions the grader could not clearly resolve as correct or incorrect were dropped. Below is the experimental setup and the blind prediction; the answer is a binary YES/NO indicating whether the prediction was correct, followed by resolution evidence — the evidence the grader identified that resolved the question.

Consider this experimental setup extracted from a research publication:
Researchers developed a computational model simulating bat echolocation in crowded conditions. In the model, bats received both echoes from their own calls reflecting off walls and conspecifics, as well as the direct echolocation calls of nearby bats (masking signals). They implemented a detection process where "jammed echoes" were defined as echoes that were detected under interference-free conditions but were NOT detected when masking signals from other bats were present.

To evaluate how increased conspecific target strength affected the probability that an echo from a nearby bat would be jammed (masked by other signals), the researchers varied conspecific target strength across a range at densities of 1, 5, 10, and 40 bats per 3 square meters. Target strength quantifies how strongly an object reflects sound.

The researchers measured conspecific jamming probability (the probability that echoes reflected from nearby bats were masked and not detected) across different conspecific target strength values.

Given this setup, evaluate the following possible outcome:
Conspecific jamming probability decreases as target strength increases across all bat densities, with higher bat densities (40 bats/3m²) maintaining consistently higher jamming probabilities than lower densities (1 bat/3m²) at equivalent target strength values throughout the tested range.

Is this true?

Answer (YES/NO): NO